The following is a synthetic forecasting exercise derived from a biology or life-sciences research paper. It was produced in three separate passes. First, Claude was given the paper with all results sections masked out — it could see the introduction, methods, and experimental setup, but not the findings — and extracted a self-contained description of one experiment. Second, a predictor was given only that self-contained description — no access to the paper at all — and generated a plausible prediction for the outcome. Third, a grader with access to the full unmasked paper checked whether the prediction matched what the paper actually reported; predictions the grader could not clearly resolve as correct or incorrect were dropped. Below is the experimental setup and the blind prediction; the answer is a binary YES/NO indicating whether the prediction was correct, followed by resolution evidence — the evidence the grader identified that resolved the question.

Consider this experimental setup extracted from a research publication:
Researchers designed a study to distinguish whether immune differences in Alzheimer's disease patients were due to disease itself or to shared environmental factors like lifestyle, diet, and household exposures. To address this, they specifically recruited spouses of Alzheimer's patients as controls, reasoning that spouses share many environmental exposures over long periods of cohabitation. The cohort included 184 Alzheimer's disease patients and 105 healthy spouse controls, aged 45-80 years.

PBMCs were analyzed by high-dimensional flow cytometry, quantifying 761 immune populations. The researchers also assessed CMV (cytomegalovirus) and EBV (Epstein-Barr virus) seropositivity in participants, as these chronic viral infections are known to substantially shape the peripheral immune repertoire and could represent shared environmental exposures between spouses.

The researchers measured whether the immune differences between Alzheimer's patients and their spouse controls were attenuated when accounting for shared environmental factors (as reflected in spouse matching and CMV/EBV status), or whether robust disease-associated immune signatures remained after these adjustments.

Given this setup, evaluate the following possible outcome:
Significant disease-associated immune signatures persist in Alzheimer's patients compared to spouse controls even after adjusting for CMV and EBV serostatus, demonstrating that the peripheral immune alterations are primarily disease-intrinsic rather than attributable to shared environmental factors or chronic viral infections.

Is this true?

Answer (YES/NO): YES